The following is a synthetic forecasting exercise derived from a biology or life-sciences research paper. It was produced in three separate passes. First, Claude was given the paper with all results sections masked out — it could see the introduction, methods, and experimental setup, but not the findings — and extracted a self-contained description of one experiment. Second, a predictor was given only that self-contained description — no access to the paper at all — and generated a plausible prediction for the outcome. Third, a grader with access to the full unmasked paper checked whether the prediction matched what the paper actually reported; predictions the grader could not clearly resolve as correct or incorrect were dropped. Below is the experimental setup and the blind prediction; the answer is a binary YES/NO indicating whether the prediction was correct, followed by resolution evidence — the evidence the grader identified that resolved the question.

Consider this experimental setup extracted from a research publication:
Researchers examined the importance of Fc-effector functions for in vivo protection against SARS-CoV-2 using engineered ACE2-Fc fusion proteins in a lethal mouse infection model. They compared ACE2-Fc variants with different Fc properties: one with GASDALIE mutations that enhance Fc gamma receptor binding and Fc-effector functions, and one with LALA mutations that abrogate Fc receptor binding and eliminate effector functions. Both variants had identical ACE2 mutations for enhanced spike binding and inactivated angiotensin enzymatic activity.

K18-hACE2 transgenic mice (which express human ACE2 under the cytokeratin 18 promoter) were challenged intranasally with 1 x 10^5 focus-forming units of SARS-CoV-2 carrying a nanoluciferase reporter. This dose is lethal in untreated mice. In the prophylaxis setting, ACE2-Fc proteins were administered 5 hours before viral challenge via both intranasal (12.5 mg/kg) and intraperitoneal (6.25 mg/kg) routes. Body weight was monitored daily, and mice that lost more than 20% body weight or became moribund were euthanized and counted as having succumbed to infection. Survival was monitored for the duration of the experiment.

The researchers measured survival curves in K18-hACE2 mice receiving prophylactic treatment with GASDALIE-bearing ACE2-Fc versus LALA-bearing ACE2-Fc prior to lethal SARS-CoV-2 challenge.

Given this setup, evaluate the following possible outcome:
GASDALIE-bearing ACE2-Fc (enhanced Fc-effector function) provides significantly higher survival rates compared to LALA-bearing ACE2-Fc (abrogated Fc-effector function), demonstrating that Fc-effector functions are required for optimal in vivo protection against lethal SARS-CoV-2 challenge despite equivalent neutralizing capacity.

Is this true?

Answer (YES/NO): YES